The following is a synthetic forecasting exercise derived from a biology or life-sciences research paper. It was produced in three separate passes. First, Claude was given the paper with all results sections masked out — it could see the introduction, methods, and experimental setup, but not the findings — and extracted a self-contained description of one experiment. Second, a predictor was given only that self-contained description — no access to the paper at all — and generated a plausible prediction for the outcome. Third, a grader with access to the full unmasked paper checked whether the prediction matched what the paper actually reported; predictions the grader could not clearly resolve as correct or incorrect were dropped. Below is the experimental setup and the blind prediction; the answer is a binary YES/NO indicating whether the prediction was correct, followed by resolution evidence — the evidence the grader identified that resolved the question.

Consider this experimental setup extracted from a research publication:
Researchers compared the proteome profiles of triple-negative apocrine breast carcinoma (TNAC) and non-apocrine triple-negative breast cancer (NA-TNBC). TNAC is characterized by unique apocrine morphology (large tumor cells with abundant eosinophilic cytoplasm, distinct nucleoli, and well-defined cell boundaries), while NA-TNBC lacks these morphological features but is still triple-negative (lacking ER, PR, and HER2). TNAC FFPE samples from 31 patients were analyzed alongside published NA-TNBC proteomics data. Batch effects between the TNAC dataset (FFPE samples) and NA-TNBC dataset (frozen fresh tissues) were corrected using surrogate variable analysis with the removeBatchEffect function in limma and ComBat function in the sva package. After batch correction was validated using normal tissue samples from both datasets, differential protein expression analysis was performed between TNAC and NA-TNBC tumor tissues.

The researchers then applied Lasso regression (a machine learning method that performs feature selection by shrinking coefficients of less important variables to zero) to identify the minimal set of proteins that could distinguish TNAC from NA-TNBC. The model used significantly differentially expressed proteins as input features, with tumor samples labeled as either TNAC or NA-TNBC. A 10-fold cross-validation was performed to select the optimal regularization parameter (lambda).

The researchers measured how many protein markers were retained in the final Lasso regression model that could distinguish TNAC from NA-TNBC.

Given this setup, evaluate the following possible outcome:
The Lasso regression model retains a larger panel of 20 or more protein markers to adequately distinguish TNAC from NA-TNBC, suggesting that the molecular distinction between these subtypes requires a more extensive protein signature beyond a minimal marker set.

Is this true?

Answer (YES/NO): NO